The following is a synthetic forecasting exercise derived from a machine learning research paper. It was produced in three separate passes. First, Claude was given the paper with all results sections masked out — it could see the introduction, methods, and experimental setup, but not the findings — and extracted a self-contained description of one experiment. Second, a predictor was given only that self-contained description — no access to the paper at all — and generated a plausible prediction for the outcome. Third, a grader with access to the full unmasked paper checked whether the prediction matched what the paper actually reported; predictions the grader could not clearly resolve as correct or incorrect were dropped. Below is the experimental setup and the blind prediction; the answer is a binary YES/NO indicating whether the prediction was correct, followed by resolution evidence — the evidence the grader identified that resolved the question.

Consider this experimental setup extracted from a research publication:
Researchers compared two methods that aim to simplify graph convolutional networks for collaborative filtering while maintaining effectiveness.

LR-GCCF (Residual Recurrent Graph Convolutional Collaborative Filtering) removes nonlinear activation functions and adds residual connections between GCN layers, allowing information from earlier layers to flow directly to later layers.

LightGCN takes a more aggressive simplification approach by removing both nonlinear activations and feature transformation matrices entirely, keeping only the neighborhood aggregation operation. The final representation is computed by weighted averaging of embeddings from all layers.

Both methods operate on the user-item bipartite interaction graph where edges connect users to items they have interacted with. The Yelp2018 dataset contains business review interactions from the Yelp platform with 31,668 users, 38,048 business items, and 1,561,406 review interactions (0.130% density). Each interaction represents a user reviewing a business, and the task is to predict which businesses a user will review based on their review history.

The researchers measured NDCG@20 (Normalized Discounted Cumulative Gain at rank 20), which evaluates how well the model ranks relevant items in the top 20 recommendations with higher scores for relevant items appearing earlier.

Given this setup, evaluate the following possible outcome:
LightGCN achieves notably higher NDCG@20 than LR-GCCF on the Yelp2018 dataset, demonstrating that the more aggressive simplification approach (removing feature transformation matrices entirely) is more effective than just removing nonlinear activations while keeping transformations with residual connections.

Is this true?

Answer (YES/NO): YES